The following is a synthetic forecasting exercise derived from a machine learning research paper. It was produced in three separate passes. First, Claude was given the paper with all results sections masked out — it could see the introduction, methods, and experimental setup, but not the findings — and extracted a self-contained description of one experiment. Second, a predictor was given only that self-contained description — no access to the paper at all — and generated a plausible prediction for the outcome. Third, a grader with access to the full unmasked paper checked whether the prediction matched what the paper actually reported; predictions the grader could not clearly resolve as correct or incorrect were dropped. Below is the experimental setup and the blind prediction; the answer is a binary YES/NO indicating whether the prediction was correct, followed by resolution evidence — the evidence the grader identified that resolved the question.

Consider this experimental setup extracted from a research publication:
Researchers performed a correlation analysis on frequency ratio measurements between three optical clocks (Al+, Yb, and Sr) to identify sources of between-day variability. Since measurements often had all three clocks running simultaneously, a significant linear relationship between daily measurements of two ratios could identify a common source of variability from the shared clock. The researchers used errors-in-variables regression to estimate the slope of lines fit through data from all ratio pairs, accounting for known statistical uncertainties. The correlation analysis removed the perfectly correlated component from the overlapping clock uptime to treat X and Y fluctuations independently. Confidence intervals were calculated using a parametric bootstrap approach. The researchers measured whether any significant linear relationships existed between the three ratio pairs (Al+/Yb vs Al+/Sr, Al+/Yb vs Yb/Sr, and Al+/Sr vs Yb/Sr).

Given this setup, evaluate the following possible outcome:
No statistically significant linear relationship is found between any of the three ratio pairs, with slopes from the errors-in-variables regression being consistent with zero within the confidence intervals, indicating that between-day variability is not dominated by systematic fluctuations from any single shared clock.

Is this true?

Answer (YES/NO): YES